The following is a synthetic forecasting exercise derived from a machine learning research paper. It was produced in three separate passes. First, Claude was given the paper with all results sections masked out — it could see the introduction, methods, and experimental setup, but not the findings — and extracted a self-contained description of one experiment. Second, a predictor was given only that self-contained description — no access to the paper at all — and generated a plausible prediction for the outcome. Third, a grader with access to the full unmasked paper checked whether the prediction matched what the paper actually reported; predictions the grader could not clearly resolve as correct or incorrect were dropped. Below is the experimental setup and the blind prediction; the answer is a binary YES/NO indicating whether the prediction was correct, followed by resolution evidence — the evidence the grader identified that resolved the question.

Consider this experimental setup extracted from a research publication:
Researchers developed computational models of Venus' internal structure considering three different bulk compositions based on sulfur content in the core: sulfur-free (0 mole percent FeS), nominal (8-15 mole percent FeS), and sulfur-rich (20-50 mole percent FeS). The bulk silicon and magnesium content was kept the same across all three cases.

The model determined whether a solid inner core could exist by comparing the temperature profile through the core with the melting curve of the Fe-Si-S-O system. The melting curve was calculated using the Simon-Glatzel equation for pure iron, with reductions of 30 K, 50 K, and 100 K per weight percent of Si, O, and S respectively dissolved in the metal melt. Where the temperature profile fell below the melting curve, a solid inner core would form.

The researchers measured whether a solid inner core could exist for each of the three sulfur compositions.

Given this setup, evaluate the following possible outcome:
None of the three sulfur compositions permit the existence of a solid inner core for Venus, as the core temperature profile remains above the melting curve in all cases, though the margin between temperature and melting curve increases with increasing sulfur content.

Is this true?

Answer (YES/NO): NO